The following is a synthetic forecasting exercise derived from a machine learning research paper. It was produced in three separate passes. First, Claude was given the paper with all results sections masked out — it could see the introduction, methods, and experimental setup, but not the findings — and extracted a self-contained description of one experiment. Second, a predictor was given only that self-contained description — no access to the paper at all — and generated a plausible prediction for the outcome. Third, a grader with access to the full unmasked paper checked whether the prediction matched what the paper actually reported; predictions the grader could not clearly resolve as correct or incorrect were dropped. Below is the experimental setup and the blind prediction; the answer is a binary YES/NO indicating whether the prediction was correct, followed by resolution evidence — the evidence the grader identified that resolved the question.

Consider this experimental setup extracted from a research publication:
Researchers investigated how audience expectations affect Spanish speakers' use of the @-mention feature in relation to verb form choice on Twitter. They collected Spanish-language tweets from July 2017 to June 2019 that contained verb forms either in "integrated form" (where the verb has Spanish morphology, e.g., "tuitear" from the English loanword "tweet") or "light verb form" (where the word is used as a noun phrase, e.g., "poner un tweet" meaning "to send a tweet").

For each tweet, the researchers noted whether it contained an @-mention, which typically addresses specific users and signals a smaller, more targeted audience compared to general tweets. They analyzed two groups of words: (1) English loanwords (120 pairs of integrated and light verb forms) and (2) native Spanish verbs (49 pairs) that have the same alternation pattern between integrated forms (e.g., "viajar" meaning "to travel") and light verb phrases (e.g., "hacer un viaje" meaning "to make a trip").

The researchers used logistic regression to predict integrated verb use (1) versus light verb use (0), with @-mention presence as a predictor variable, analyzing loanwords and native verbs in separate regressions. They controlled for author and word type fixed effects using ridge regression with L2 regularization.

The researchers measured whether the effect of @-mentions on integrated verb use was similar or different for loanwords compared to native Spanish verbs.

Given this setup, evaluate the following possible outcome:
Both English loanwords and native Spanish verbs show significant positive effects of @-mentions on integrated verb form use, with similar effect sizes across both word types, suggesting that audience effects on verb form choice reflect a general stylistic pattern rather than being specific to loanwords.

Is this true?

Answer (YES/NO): NO